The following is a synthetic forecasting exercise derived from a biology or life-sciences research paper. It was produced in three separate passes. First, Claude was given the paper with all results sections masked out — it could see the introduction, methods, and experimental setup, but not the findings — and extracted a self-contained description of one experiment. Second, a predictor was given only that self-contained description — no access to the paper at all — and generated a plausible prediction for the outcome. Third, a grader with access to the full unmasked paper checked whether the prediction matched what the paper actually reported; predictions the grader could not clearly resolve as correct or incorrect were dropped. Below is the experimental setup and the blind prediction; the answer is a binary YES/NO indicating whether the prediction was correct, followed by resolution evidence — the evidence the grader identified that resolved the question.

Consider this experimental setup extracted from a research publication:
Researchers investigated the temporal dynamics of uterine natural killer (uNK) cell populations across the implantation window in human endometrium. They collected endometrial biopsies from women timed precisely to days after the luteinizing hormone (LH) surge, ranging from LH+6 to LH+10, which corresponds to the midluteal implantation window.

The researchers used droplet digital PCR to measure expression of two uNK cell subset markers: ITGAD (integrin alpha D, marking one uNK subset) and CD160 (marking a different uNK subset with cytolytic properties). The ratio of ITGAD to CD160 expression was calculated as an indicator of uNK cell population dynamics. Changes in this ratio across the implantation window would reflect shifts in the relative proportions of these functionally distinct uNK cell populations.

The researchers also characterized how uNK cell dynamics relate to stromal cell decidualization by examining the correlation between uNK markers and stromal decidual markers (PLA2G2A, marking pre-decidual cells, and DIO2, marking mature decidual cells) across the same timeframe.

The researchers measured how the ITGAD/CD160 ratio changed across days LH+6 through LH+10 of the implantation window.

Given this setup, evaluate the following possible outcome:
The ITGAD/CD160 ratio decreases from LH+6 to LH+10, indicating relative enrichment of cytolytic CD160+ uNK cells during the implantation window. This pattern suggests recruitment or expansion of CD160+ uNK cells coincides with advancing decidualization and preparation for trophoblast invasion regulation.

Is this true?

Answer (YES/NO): NO